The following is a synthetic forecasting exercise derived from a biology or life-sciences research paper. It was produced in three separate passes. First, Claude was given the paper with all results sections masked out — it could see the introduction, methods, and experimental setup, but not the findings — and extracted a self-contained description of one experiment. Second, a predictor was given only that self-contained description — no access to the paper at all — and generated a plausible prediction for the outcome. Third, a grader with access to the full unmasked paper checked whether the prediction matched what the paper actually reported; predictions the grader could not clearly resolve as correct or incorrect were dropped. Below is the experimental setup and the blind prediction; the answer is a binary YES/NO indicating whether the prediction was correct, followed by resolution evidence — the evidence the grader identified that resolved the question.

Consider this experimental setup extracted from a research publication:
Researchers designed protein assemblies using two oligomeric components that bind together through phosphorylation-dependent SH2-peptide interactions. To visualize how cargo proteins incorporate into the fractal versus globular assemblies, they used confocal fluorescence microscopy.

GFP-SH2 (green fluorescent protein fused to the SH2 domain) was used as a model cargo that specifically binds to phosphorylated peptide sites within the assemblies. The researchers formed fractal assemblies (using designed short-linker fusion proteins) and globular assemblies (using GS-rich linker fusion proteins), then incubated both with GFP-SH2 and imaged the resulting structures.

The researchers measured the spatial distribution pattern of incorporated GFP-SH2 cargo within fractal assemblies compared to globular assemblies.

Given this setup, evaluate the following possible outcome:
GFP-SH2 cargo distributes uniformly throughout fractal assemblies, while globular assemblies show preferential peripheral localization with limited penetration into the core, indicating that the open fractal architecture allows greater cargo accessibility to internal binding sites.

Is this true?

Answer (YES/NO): YES